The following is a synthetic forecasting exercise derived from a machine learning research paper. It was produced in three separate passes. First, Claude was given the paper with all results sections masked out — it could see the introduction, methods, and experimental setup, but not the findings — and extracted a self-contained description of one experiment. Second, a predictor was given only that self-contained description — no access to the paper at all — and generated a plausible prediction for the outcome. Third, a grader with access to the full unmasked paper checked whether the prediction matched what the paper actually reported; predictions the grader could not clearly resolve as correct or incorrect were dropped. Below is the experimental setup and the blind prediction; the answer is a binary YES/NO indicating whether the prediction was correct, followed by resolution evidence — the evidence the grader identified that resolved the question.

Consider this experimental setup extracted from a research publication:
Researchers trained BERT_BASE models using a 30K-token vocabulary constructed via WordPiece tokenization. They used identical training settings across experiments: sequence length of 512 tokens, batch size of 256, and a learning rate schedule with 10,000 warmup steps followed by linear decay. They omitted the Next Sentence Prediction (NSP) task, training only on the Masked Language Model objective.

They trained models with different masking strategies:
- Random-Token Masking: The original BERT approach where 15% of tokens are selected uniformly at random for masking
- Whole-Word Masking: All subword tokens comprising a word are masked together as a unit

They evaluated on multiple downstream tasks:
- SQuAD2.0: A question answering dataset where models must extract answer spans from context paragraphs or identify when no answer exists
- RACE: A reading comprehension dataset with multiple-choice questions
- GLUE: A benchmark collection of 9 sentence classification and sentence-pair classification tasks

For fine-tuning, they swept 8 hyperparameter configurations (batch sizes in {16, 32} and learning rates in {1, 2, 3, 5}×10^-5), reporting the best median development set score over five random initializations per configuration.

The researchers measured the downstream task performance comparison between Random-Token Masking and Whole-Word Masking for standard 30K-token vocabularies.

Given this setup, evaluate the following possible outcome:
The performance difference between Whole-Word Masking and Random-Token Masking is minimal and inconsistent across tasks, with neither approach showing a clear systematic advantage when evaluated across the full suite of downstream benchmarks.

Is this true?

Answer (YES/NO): NO